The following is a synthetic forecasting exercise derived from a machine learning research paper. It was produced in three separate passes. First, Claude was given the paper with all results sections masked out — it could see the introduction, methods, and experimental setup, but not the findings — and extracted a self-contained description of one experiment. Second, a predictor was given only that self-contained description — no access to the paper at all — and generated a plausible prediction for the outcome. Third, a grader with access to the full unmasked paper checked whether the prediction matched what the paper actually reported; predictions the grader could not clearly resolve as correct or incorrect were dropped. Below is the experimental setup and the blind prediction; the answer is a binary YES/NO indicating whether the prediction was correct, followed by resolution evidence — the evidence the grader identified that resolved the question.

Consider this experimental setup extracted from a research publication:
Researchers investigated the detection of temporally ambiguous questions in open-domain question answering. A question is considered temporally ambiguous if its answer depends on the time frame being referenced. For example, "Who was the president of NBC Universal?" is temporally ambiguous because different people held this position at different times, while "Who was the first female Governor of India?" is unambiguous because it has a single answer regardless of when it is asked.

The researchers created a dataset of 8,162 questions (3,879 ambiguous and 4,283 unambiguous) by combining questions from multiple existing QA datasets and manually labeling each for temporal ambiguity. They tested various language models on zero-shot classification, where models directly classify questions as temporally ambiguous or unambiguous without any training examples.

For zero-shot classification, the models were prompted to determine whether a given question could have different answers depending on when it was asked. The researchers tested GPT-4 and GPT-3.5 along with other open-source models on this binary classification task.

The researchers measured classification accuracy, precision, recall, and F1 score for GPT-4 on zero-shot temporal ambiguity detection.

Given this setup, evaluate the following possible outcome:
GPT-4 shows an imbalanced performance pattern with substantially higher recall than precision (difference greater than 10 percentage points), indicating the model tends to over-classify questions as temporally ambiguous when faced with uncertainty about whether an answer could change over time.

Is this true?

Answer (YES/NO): YES